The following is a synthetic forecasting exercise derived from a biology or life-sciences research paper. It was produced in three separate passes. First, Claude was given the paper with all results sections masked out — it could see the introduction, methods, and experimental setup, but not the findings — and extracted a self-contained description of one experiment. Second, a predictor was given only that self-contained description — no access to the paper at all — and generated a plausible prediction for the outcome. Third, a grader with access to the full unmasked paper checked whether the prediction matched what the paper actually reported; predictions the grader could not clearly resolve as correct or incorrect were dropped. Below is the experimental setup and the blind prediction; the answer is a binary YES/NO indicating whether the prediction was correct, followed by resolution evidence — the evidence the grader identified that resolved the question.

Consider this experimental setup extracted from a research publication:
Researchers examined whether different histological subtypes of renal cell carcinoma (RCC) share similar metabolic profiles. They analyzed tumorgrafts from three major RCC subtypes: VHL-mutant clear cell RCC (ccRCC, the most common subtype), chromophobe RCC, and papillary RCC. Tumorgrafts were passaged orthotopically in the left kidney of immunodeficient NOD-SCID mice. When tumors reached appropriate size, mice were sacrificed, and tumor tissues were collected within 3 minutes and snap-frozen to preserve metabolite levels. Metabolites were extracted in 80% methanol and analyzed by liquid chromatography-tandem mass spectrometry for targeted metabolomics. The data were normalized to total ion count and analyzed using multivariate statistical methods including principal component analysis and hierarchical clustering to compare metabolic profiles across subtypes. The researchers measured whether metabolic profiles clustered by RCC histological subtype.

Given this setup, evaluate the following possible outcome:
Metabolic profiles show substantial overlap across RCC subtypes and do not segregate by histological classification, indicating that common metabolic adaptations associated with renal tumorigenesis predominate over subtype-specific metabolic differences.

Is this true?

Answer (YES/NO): YES